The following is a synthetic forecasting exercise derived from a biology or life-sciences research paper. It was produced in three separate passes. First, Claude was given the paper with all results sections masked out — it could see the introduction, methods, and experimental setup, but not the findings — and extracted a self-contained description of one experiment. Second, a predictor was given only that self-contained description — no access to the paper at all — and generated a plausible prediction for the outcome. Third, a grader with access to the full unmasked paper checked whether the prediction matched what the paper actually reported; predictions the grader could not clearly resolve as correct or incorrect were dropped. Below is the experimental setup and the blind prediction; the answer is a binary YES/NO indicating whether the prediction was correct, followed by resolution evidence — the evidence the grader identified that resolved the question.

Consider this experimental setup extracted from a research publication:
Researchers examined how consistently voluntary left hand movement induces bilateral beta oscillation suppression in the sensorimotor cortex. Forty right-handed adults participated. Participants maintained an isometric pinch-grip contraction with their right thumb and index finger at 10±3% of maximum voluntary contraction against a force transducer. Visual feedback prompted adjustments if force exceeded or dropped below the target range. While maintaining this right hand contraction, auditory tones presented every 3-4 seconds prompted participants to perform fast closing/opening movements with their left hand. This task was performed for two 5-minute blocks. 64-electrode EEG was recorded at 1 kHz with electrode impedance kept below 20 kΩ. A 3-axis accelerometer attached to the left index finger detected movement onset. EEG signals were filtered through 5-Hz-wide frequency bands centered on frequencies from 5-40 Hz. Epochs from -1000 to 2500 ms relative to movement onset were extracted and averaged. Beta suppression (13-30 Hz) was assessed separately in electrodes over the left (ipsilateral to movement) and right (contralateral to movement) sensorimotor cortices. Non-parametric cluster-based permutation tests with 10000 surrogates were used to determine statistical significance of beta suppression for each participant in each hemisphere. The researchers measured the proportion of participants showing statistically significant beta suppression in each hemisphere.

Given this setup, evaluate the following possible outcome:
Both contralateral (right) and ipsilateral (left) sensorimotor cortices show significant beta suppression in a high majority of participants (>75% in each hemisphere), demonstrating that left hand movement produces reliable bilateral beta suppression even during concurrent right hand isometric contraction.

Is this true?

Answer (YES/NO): YES